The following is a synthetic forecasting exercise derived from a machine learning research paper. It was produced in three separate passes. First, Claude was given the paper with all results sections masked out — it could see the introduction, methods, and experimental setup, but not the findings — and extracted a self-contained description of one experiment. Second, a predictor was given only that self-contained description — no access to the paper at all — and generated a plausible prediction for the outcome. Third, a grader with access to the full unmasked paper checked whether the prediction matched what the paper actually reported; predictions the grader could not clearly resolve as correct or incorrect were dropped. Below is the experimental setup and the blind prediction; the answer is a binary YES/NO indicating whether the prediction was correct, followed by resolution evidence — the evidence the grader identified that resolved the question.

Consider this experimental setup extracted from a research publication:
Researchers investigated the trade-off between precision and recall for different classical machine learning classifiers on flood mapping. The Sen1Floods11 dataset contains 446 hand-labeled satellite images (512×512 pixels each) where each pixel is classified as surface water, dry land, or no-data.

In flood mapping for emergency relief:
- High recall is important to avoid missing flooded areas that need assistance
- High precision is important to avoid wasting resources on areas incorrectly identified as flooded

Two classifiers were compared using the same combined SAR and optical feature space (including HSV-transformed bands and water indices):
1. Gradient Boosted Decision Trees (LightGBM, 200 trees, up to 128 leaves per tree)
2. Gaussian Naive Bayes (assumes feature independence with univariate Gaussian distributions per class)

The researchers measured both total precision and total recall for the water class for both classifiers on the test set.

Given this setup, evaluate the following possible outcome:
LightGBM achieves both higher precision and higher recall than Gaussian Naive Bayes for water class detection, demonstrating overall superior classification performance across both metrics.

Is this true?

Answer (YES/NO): NO